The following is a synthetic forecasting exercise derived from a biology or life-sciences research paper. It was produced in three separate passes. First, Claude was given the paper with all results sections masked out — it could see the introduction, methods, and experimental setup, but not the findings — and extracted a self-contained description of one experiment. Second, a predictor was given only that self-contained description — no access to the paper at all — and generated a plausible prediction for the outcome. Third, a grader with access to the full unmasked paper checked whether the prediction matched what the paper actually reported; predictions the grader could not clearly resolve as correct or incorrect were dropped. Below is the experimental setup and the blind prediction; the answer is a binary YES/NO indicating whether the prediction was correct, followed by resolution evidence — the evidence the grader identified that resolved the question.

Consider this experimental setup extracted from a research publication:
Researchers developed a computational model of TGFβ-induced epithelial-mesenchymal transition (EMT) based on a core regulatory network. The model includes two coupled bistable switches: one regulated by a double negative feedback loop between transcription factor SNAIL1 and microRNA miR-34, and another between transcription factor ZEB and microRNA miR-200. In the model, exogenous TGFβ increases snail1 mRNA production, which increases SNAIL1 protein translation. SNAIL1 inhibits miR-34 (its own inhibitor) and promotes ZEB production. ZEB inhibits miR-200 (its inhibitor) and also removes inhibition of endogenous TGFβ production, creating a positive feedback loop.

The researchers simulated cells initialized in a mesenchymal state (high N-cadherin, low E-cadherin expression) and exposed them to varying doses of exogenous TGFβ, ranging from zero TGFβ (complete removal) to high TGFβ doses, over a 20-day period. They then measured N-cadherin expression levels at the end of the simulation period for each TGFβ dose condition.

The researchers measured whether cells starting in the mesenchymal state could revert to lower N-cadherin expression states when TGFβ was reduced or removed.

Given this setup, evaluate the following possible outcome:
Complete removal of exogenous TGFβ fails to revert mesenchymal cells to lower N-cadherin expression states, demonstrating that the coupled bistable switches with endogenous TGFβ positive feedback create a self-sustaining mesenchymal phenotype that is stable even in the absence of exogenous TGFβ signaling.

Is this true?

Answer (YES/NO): YES